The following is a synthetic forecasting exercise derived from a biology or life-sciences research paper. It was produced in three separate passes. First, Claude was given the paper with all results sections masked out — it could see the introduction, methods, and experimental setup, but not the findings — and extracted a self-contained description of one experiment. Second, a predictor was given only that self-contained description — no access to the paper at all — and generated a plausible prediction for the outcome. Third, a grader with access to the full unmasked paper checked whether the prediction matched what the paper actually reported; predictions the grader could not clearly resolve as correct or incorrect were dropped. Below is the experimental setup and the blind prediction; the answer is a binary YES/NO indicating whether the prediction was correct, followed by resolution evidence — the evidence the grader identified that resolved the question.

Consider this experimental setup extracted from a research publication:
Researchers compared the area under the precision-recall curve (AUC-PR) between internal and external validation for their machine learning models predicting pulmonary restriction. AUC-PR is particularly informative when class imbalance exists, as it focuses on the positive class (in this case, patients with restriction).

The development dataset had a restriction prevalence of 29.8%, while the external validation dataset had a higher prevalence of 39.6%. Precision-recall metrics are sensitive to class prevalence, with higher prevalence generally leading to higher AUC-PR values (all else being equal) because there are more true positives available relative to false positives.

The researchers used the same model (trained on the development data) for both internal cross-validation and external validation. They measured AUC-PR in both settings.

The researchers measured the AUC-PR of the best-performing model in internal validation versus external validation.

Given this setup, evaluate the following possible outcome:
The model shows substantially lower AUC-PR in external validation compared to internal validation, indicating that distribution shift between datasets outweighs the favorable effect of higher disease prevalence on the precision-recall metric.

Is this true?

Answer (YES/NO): YES